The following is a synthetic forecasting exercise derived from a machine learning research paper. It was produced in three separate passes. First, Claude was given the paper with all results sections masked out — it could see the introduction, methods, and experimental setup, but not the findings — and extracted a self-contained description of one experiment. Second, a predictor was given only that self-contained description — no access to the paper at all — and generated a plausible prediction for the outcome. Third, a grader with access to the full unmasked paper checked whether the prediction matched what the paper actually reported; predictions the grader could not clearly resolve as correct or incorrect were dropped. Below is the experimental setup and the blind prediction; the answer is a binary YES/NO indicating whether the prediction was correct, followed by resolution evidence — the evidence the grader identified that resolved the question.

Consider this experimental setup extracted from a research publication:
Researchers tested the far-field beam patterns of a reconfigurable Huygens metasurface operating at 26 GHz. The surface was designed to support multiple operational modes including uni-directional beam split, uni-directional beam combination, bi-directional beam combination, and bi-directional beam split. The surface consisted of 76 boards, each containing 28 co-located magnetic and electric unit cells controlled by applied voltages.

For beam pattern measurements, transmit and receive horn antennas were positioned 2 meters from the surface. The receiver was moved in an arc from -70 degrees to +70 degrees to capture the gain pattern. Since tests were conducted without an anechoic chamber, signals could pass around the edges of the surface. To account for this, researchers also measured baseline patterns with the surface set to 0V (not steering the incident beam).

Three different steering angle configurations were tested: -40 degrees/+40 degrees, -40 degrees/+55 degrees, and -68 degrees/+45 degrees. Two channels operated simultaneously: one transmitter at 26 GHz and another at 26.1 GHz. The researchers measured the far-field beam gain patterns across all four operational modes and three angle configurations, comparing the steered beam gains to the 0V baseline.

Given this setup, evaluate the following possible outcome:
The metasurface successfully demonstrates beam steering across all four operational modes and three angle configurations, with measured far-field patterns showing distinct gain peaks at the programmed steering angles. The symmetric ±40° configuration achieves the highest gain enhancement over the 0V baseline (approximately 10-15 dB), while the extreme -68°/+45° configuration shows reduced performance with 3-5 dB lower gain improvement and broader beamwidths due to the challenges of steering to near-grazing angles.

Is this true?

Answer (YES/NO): NO